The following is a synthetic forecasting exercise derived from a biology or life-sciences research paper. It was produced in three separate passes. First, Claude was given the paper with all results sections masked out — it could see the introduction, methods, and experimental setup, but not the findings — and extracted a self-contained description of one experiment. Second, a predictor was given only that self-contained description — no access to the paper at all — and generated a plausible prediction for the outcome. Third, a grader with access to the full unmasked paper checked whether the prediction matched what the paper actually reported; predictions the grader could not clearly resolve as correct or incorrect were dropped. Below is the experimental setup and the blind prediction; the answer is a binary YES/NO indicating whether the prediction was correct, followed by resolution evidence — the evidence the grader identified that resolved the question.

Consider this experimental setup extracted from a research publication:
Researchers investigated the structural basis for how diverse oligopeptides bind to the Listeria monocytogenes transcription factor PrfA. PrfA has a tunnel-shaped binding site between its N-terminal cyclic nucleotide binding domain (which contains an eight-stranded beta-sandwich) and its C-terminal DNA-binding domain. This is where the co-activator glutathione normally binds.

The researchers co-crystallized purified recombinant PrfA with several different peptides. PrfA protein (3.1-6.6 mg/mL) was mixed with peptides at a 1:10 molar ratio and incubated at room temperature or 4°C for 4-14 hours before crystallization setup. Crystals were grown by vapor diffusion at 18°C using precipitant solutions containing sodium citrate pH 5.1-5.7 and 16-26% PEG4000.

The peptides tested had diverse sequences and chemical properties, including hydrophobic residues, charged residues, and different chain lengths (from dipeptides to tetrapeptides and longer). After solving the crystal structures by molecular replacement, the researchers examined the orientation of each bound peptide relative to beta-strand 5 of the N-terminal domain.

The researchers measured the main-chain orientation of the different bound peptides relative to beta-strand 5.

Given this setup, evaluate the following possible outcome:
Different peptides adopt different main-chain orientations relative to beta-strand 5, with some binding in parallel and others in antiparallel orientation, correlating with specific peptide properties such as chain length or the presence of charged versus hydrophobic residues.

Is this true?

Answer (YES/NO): NO